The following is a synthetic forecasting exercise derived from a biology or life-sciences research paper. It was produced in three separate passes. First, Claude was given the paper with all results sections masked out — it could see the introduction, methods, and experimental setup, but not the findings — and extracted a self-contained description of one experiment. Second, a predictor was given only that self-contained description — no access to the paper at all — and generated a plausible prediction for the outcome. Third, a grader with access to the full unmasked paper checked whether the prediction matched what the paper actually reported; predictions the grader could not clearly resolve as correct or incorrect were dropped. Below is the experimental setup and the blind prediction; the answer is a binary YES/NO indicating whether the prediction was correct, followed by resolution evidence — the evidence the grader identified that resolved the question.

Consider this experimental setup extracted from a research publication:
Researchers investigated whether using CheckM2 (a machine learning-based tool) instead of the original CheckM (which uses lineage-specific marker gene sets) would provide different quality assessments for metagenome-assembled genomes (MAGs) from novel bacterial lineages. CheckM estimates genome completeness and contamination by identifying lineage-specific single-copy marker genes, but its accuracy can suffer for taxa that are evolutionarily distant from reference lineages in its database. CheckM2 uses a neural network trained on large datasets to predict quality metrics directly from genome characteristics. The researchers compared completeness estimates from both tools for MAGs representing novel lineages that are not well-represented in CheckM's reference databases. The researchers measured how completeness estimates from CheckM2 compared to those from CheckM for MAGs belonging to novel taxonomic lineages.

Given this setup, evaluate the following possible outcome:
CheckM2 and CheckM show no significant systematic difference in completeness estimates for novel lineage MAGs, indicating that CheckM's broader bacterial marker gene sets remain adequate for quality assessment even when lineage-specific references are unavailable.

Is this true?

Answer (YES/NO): NO